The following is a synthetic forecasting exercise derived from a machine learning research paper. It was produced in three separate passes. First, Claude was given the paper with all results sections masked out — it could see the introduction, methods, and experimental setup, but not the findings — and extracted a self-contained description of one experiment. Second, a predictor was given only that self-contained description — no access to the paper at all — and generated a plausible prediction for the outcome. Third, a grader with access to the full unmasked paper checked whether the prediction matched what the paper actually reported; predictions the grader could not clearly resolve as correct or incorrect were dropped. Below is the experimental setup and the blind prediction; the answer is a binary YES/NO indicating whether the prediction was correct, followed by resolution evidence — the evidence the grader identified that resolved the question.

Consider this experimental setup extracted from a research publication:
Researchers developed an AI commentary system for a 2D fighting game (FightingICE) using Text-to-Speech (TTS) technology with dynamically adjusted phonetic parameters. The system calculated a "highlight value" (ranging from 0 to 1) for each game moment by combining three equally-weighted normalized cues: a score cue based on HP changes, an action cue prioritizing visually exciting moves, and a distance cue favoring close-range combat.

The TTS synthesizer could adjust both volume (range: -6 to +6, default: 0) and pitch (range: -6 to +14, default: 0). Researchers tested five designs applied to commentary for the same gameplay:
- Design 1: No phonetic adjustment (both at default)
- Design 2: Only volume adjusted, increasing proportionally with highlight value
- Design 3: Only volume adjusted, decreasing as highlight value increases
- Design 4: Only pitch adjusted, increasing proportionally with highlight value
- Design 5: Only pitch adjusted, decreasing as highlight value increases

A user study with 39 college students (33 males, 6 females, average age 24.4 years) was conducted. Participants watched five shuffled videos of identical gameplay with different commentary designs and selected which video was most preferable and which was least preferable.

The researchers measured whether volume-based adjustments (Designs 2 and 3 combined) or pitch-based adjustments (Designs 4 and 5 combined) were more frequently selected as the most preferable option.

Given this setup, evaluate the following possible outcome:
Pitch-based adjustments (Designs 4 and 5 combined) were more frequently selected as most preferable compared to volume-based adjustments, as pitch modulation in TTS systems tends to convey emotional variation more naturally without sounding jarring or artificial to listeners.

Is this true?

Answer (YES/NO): NO